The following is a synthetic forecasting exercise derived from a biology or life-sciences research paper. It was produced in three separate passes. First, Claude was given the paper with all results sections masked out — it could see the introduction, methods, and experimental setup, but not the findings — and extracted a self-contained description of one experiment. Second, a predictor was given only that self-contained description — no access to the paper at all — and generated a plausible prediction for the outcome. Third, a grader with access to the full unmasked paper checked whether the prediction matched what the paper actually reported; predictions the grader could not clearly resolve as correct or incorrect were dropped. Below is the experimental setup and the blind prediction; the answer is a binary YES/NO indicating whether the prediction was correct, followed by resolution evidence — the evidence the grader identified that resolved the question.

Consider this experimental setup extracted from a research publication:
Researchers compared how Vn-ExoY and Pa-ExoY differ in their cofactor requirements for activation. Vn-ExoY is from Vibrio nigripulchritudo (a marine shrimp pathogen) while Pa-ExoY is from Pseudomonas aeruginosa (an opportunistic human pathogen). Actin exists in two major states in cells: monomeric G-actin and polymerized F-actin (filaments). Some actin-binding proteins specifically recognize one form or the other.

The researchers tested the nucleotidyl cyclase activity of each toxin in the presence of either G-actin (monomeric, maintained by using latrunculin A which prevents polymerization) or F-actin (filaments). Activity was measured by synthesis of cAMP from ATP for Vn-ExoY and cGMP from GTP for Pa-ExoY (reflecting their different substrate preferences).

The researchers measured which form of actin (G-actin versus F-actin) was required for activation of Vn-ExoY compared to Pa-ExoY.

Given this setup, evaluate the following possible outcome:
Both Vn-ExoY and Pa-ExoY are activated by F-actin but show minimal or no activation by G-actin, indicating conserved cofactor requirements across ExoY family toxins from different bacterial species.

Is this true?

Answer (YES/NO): NO